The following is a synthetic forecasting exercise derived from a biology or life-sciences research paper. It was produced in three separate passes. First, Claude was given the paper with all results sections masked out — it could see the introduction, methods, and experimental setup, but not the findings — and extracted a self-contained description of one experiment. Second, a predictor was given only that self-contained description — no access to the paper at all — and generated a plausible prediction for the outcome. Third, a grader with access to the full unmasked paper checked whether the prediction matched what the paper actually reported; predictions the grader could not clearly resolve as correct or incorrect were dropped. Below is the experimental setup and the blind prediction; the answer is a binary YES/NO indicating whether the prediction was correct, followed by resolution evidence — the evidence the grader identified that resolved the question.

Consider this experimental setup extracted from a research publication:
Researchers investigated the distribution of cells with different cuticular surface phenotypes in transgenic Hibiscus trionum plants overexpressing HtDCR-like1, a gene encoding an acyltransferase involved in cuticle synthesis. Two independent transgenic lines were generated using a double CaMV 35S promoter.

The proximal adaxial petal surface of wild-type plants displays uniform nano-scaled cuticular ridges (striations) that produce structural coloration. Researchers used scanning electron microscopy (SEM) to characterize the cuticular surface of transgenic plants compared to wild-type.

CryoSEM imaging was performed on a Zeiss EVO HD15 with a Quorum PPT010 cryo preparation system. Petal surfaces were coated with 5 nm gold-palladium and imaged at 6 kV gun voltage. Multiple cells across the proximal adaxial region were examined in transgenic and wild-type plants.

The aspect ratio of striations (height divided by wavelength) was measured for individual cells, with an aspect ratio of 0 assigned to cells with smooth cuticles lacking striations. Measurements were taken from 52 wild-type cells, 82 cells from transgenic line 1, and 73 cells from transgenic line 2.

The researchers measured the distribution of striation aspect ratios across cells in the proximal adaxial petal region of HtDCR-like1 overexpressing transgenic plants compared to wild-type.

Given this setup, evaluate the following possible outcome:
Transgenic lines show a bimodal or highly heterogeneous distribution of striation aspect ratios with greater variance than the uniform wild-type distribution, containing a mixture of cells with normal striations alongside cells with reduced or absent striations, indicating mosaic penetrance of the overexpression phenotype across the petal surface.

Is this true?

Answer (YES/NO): YES